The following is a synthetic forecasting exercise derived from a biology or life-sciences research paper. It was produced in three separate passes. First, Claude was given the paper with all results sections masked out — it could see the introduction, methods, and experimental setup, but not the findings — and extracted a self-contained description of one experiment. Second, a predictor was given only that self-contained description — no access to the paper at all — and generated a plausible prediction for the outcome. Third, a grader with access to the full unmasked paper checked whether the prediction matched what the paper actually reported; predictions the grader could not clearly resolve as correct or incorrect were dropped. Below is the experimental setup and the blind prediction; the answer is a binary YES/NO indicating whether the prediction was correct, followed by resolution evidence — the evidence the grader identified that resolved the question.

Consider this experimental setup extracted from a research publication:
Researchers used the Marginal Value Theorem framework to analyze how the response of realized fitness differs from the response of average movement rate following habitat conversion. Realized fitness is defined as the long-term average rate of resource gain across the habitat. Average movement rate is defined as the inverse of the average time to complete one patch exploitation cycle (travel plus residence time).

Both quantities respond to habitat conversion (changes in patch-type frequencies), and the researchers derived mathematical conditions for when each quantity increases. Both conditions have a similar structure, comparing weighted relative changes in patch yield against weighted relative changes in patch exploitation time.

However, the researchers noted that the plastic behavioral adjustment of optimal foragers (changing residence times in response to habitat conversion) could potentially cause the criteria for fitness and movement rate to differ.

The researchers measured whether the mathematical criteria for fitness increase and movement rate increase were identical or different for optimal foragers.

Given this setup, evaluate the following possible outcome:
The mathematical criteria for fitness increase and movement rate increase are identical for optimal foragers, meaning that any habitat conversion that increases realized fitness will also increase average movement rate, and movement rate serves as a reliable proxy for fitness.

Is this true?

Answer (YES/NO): NO